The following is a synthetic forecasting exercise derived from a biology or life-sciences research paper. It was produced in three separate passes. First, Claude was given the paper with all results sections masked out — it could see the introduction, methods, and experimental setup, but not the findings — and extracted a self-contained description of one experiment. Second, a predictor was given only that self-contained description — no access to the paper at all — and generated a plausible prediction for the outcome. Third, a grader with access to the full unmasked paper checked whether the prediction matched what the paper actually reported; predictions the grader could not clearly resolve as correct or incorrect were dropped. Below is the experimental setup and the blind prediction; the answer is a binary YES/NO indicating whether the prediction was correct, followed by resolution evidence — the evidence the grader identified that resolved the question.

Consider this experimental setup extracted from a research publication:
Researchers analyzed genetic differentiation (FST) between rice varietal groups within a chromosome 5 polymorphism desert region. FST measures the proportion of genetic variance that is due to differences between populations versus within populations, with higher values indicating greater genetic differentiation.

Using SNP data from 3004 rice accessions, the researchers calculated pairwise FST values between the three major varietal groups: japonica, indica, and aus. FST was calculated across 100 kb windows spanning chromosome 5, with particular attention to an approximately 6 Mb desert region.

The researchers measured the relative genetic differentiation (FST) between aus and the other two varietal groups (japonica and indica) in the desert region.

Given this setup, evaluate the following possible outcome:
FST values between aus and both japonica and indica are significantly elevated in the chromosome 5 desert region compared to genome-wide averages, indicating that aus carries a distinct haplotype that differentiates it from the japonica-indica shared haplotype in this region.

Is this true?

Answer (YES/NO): NO